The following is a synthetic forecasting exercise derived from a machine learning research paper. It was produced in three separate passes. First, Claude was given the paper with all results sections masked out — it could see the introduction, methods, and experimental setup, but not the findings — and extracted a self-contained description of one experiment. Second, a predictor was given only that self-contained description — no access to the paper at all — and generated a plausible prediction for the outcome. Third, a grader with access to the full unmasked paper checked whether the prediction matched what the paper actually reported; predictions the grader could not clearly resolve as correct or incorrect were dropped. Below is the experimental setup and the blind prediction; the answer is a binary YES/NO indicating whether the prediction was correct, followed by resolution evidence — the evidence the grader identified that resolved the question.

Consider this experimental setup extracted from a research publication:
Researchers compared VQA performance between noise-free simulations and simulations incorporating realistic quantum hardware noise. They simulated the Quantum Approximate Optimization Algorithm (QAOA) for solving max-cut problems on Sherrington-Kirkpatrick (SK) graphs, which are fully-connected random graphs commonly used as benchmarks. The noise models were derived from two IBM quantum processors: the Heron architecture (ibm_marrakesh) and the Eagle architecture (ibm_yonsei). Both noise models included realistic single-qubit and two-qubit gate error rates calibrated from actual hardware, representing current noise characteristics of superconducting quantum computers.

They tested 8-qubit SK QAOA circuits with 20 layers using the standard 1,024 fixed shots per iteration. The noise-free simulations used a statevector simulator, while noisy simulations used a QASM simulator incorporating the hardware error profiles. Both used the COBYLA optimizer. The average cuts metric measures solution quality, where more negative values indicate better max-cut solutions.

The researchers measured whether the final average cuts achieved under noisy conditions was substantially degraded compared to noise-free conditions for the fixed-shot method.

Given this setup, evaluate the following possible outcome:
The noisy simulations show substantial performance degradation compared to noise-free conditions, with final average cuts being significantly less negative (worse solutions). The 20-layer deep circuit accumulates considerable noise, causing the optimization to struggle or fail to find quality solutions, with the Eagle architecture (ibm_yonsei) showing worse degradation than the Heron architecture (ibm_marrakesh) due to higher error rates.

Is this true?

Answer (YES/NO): NO